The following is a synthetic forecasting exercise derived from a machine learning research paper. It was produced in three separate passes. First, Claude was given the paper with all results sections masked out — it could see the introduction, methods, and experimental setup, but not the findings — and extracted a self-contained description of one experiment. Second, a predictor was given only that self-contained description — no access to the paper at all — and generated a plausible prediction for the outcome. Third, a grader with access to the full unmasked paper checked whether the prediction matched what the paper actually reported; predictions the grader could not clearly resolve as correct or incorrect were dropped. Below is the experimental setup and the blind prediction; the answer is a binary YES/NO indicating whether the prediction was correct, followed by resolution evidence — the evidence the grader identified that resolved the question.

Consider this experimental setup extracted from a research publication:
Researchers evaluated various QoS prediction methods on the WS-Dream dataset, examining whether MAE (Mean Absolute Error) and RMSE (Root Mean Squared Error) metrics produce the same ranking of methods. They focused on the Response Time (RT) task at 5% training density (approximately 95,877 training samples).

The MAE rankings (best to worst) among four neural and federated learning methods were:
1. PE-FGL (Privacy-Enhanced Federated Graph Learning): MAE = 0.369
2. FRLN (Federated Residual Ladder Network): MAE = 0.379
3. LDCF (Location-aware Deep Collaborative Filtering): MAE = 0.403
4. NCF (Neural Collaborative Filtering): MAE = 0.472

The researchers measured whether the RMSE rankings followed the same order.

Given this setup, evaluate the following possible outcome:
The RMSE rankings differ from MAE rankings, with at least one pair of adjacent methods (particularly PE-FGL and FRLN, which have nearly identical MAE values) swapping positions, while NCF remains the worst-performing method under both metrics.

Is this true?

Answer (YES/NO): NO